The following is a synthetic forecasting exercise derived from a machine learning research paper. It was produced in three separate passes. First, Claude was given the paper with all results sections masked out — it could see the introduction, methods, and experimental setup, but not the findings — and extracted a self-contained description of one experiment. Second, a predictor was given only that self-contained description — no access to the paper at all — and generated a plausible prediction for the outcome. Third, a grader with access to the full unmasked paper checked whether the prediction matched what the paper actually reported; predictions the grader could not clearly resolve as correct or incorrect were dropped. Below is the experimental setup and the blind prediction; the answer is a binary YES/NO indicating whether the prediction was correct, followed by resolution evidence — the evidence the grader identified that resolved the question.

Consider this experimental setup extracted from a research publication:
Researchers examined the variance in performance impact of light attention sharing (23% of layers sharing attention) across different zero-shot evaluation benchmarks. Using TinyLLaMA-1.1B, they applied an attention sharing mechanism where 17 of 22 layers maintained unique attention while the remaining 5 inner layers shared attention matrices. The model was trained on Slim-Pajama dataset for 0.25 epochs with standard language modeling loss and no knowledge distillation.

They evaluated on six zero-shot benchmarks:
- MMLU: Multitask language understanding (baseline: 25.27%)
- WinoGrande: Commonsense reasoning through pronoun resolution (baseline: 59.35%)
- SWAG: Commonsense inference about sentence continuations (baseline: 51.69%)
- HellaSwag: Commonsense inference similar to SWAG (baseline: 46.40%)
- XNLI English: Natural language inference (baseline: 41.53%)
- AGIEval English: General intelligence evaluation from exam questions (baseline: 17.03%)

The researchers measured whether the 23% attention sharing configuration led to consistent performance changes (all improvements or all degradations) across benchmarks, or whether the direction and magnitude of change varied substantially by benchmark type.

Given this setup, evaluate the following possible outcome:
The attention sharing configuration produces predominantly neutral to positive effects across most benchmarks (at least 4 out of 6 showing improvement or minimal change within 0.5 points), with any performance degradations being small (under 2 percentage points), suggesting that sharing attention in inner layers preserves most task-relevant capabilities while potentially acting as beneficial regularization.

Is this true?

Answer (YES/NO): NO